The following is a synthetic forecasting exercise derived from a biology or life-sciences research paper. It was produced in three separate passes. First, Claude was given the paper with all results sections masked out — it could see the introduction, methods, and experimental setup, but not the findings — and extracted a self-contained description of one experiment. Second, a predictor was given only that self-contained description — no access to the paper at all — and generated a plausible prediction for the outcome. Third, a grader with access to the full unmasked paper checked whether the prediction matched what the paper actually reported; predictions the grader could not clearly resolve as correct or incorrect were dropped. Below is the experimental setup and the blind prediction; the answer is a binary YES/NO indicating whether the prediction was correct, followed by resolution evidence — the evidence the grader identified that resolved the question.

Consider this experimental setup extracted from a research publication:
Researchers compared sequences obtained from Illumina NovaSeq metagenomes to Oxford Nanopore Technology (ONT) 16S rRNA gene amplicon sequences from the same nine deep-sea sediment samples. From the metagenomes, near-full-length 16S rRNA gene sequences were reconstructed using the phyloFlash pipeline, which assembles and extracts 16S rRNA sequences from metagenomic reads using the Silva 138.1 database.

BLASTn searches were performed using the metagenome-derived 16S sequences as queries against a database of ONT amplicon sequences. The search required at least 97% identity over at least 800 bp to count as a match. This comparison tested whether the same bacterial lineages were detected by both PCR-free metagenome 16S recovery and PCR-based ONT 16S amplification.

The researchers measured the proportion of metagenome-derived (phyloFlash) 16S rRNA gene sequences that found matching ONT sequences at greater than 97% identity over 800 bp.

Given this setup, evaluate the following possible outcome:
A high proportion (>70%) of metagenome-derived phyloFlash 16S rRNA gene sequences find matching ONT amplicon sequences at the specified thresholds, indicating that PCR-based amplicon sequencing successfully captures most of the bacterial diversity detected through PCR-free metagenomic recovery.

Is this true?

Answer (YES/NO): NO